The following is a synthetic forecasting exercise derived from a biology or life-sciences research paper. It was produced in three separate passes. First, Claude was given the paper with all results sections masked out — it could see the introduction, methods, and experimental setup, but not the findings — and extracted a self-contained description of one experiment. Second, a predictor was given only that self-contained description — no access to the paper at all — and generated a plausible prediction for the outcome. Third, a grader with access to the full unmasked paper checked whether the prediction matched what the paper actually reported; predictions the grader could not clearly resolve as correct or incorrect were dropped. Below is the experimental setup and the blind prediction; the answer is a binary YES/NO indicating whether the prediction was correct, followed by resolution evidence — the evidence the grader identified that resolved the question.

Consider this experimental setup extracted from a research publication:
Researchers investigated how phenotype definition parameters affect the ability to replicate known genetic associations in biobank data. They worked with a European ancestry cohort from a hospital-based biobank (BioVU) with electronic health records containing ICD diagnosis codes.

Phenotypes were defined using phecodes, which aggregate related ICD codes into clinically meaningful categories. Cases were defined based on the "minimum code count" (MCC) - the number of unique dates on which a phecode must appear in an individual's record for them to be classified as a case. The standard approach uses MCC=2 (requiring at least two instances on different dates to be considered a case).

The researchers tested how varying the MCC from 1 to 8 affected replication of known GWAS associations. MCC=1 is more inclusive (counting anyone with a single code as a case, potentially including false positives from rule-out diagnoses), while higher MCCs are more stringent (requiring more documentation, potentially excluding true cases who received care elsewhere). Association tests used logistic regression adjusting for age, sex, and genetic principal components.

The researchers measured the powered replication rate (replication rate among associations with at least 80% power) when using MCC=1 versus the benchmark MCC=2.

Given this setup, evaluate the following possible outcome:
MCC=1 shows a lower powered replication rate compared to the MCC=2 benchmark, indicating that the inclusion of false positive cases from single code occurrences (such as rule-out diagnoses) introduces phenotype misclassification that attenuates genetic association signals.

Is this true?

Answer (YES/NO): YES